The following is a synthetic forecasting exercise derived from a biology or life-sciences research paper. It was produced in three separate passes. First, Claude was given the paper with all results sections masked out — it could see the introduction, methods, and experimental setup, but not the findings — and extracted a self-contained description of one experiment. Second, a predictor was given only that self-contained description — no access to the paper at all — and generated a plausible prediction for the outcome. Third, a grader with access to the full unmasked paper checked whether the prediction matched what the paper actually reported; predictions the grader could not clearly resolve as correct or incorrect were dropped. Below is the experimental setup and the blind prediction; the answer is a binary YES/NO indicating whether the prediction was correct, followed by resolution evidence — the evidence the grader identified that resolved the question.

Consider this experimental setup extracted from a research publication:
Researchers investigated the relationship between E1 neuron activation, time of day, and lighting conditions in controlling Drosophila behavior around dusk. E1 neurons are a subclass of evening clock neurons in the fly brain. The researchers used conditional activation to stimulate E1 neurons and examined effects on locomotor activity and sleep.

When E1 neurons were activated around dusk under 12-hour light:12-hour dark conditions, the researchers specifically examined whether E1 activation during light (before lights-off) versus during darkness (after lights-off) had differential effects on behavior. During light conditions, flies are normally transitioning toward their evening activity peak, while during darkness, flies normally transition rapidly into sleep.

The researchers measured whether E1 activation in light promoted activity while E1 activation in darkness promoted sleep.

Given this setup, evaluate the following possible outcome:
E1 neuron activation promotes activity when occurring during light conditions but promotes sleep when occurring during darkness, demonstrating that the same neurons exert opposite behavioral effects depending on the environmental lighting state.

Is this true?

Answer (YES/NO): YES